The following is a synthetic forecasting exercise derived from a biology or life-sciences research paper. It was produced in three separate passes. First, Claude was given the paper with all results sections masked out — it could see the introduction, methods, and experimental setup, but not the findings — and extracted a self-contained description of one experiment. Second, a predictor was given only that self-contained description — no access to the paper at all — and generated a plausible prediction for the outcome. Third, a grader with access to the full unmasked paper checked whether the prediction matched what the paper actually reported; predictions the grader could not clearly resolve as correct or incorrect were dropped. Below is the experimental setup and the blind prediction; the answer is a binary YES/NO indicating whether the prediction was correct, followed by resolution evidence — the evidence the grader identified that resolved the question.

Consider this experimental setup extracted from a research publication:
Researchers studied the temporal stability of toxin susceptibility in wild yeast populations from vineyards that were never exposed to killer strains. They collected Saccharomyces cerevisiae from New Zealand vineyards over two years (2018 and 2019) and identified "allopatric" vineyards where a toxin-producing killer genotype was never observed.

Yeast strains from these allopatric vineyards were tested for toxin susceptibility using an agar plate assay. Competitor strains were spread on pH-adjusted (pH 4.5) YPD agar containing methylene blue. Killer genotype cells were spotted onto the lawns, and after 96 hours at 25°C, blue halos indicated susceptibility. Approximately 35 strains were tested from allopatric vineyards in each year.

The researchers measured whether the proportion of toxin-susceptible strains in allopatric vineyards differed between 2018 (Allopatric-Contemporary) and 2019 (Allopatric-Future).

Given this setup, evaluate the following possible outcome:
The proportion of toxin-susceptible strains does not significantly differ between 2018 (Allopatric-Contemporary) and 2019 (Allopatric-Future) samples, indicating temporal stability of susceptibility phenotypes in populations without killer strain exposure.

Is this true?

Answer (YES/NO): YES